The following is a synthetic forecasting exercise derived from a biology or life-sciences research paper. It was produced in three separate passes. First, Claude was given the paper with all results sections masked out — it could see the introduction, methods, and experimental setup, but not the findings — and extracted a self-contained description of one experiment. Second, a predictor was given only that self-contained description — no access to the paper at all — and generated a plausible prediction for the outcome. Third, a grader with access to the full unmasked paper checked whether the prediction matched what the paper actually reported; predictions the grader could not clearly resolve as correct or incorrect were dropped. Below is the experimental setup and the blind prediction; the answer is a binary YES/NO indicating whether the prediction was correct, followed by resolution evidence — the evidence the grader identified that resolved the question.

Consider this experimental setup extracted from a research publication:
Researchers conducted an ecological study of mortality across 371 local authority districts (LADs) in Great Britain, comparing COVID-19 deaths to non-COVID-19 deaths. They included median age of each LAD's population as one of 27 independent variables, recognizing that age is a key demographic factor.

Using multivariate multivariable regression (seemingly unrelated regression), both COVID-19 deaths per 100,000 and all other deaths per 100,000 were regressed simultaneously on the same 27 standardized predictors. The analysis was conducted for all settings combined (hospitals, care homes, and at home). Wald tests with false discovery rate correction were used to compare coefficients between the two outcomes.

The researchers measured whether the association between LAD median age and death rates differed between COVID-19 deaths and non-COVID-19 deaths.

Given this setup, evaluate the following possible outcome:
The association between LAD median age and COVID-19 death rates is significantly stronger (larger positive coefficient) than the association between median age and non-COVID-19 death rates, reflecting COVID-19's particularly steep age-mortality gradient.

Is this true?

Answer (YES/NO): NO